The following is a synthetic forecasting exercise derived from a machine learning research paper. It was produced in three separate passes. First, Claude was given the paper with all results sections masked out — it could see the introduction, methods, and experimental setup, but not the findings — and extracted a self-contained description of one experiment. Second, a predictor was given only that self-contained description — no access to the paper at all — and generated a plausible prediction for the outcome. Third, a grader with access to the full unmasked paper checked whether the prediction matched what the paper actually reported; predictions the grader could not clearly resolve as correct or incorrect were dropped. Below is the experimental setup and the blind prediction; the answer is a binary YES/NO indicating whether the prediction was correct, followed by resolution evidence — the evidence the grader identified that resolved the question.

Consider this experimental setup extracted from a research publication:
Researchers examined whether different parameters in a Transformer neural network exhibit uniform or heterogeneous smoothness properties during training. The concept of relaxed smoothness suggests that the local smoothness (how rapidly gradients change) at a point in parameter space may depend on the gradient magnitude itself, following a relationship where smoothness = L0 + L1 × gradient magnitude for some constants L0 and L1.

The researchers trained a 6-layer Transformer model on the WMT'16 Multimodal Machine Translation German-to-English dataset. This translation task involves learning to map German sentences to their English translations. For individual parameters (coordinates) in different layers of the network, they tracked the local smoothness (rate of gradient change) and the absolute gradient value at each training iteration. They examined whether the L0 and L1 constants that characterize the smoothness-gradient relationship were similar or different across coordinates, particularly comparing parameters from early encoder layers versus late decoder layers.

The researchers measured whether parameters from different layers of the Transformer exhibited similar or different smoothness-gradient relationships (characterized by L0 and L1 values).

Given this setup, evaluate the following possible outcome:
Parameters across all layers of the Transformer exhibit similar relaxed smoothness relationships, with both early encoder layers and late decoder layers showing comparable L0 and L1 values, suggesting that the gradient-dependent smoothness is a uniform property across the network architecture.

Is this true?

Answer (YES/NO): NO